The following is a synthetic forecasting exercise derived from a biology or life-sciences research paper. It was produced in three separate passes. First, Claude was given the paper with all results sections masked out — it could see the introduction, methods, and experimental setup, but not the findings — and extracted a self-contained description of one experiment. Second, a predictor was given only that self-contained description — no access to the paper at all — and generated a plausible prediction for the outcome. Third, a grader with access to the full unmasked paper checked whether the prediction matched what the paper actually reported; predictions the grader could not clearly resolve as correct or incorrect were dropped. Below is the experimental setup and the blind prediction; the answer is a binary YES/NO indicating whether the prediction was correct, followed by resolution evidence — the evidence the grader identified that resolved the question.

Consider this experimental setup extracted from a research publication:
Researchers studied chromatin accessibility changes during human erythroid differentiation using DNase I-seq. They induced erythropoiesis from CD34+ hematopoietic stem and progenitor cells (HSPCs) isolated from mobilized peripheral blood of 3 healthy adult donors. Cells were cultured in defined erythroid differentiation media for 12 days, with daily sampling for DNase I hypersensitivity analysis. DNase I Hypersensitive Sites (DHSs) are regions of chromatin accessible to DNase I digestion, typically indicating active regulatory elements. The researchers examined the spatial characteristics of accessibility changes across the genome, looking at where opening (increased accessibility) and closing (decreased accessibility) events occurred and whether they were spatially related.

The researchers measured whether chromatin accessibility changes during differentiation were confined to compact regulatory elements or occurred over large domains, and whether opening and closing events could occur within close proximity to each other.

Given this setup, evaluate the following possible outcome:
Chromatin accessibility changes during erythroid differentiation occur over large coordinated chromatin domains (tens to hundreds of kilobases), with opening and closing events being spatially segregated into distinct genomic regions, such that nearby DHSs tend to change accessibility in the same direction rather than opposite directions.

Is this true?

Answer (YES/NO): NO